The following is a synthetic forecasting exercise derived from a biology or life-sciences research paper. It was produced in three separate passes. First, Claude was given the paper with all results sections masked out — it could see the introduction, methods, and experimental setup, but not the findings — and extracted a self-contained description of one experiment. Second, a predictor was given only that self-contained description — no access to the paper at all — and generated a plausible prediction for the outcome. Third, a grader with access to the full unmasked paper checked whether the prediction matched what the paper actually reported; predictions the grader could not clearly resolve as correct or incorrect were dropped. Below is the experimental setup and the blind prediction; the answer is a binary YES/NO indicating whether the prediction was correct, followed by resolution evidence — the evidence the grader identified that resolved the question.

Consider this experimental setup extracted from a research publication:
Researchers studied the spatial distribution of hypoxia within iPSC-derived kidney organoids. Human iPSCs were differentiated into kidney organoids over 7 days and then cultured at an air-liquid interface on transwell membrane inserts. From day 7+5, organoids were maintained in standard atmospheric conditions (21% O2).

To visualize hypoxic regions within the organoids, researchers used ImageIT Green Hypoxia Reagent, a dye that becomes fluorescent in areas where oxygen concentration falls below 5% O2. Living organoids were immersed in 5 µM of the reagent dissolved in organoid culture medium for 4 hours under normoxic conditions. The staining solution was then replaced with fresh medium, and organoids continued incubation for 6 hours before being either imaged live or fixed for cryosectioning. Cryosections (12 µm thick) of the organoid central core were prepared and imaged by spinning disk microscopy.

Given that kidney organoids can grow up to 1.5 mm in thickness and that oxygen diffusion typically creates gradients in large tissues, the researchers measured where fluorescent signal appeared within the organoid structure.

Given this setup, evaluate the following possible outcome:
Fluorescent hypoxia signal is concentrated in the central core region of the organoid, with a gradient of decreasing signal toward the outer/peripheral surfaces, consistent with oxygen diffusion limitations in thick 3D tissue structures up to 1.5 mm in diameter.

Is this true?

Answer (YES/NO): NO